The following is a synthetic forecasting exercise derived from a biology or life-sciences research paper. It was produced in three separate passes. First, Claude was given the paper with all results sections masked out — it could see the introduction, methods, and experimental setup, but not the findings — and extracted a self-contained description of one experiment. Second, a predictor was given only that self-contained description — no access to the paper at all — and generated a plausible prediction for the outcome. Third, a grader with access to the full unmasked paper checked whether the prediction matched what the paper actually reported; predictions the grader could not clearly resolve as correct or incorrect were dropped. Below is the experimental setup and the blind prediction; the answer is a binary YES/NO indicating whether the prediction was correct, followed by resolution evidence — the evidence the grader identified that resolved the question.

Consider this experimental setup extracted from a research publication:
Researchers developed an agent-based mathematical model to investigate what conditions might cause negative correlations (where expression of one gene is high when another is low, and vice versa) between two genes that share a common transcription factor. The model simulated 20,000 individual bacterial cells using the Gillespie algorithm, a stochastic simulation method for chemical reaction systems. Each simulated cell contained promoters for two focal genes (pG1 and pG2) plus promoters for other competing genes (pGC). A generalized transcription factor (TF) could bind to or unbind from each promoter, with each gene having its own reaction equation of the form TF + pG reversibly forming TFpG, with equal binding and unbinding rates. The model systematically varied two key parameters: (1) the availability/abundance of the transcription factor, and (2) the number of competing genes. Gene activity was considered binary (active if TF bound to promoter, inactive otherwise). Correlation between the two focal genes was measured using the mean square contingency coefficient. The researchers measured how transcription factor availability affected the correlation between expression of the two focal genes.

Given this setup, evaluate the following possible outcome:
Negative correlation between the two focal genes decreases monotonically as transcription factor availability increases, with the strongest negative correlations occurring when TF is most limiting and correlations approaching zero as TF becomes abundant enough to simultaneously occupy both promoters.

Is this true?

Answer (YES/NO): YES